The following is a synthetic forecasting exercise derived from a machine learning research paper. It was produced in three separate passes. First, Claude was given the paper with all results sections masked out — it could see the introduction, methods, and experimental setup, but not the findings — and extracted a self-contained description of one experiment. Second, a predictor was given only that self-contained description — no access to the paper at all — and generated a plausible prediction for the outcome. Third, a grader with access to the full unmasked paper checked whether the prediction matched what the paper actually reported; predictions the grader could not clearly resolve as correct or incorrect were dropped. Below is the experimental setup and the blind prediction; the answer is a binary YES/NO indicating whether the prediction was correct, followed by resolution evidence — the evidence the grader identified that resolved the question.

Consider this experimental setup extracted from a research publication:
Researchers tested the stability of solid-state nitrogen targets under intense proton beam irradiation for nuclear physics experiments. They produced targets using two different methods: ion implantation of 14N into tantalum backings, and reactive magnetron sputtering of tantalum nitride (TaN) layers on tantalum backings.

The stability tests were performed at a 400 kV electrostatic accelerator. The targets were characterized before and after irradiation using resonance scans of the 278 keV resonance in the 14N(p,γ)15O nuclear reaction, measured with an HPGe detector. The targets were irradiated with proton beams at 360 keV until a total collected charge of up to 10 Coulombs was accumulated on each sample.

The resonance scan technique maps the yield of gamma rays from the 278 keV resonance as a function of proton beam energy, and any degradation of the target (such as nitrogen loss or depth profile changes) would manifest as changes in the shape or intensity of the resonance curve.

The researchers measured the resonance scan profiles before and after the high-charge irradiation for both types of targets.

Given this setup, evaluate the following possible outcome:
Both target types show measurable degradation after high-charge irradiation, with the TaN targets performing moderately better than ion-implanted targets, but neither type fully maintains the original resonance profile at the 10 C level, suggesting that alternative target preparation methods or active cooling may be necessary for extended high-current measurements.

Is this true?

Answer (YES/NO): NO